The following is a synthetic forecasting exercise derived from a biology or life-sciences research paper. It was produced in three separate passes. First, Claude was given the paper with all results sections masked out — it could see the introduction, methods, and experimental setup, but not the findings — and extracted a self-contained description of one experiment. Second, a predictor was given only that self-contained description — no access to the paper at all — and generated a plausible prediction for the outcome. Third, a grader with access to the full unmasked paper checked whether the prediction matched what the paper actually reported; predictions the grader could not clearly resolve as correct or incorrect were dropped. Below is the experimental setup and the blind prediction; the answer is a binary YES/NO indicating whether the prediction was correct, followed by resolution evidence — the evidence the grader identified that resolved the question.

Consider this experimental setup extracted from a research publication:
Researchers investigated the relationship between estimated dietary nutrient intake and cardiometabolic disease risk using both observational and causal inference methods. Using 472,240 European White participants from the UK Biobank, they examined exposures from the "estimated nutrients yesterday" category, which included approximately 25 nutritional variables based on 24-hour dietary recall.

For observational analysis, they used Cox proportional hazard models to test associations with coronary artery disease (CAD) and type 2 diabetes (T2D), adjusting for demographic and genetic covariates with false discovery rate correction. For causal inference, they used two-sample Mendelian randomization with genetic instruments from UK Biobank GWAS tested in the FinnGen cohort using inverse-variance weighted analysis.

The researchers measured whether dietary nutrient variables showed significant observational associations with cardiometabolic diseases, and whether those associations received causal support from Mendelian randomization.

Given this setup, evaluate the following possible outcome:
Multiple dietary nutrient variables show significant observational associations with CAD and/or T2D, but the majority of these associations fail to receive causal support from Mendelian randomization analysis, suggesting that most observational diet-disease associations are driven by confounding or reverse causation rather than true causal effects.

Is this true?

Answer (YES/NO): YES